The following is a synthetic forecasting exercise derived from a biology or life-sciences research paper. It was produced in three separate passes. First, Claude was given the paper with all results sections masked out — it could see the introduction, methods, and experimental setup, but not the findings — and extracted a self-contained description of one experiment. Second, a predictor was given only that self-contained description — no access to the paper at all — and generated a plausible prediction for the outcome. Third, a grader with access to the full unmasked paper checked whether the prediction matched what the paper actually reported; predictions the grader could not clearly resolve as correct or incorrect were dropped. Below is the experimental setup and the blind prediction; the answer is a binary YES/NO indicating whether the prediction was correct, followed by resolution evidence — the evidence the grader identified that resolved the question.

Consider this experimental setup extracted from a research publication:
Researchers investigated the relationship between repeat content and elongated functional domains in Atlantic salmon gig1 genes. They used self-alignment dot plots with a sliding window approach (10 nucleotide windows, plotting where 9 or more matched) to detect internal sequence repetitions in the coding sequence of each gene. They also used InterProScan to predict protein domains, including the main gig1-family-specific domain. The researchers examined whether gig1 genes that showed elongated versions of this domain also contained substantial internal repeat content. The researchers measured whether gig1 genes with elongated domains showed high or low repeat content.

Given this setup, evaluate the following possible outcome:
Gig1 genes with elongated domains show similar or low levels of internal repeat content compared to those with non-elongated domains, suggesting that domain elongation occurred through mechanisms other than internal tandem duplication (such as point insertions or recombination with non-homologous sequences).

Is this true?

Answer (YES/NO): YES